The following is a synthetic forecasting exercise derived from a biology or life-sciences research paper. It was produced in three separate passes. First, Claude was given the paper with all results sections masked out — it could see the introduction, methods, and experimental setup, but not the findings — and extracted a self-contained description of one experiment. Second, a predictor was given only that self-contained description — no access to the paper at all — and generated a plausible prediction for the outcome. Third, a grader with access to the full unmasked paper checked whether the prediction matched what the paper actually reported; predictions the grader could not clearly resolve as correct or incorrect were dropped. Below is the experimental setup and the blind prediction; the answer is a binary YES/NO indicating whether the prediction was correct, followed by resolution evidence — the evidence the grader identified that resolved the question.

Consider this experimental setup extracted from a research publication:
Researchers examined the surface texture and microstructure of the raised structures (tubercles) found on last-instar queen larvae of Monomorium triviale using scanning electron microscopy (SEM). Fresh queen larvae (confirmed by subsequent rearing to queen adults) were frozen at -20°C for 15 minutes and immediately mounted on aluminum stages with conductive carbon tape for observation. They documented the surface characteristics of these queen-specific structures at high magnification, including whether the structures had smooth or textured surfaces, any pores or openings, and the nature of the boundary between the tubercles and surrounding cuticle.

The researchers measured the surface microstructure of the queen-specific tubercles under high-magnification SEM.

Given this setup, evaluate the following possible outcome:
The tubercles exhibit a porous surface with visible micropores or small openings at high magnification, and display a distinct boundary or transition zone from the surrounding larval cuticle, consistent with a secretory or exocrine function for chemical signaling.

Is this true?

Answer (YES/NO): NO